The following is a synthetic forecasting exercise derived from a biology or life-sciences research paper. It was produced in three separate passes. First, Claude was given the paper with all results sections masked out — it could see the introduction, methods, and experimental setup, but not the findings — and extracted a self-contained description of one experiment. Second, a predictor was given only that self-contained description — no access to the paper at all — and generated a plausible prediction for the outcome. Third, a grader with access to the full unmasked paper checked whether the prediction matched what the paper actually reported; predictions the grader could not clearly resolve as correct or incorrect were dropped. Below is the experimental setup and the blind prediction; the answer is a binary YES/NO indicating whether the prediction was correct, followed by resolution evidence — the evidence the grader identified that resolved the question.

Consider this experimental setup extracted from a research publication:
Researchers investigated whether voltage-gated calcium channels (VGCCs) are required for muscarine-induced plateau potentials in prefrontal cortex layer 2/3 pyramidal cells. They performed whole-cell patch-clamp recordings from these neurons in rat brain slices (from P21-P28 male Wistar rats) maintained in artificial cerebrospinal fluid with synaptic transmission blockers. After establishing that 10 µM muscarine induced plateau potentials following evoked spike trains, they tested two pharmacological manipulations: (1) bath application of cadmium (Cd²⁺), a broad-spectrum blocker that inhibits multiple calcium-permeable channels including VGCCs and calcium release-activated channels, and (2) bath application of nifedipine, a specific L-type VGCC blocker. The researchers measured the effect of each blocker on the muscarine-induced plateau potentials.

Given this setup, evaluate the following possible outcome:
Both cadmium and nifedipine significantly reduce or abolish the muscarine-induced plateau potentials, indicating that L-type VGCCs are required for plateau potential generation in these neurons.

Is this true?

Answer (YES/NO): NO